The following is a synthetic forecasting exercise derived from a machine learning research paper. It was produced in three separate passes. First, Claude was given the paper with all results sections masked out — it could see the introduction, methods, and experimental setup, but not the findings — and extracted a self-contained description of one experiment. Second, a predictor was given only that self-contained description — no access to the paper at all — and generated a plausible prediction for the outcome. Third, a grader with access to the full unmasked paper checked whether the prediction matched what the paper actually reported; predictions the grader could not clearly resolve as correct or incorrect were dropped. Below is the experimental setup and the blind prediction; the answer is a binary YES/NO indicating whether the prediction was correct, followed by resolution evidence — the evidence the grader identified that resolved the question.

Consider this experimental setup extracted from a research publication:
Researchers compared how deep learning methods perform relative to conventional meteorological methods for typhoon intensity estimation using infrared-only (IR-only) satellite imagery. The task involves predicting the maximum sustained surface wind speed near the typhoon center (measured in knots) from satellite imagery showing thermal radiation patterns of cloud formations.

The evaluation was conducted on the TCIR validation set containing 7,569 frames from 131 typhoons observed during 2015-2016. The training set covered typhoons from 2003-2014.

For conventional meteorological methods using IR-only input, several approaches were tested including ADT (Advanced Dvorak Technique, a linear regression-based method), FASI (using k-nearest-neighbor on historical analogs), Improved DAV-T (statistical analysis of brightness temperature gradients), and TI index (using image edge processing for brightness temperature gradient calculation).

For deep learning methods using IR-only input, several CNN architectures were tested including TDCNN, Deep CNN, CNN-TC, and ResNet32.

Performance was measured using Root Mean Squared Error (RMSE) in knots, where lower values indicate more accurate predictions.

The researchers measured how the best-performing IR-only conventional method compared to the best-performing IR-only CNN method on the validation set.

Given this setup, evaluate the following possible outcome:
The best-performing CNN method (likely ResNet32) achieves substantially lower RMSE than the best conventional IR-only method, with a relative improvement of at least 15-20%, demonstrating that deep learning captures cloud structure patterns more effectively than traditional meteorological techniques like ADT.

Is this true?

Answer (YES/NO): NO